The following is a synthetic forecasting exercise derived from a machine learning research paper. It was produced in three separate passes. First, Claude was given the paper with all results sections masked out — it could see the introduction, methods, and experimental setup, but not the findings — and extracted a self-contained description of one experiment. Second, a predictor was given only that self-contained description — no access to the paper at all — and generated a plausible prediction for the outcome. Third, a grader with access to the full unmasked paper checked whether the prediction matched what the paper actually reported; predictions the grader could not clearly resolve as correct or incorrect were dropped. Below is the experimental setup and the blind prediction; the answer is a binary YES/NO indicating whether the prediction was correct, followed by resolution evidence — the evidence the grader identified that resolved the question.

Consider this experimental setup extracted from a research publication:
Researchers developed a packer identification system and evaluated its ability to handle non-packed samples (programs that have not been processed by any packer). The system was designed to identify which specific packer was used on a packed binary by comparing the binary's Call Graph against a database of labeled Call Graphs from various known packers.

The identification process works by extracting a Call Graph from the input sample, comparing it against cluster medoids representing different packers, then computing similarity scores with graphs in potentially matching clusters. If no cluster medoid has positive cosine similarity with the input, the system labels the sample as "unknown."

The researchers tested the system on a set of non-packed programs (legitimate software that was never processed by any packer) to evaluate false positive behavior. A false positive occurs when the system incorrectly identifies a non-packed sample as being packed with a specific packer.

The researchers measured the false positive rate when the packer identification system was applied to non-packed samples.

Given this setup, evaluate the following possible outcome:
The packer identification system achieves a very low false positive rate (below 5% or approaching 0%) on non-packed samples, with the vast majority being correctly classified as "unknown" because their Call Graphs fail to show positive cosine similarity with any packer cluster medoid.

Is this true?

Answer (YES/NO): NO